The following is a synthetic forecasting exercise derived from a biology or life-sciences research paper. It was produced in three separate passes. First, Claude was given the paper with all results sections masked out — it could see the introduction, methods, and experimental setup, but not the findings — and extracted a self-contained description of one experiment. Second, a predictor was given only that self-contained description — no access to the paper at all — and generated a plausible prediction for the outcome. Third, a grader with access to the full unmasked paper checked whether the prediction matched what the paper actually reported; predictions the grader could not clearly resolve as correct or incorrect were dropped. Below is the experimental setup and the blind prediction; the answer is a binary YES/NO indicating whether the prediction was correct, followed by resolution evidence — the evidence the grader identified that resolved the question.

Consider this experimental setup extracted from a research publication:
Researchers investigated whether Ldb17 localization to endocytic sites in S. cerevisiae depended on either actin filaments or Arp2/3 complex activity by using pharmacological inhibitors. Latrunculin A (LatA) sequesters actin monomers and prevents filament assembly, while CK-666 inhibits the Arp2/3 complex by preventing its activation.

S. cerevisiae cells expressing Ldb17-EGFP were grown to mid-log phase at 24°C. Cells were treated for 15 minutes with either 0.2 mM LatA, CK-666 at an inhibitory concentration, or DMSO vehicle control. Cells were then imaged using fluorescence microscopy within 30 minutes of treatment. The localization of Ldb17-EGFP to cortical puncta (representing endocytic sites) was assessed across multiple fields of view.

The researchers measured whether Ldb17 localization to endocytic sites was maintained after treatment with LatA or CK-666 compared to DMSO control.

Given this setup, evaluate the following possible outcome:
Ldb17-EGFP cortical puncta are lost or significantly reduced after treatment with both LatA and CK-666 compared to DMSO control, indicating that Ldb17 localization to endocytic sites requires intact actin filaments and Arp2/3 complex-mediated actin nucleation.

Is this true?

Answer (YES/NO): NO